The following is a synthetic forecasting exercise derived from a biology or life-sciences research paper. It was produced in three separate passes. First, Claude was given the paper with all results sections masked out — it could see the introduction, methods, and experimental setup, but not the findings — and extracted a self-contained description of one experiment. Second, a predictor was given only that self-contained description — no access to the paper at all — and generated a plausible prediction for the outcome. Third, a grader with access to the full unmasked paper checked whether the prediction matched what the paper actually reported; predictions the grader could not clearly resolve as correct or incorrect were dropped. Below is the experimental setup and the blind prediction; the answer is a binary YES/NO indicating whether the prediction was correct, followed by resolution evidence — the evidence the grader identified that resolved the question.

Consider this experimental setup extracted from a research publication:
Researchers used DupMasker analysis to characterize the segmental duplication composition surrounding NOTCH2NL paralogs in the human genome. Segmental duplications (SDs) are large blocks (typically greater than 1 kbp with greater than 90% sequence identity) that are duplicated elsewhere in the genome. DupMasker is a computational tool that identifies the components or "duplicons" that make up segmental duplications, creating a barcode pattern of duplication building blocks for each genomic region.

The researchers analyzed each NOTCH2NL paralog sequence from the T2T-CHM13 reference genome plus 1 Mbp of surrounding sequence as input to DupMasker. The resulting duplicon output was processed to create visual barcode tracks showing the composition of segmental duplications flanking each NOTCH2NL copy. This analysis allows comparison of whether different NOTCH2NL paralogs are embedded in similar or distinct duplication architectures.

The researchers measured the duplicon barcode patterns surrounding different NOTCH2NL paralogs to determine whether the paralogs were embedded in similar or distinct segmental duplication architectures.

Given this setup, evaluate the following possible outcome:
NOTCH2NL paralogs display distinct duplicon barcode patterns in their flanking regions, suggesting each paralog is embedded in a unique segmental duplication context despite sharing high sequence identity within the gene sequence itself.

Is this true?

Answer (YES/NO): YES